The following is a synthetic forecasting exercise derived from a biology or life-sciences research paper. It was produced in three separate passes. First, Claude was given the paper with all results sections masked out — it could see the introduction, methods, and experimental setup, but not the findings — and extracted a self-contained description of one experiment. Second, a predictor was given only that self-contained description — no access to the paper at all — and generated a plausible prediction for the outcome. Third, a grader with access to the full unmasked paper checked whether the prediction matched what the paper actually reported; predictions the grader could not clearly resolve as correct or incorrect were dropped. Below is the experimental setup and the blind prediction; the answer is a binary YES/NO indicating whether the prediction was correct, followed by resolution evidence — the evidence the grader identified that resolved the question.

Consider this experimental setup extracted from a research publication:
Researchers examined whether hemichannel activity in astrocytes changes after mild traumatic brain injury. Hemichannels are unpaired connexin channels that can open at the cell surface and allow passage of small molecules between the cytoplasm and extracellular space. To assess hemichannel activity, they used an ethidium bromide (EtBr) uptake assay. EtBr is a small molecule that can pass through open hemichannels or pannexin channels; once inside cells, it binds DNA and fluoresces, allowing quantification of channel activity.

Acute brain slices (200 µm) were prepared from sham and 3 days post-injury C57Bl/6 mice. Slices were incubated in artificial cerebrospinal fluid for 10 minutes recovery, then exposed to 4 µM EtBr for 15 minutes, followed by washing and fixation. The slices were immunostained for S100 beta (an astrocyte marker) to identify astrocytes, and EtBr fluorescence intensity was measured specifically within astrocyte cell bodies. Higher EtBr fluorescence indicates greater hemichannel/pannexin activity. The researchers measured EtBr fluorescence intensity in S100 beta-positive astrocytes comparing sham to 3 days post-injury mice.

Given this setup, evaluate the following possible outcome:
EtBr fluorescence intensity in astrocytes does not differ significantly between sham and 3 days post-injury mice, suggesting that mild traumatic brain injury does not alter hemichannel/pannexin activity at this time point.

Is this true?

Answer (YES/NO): NO